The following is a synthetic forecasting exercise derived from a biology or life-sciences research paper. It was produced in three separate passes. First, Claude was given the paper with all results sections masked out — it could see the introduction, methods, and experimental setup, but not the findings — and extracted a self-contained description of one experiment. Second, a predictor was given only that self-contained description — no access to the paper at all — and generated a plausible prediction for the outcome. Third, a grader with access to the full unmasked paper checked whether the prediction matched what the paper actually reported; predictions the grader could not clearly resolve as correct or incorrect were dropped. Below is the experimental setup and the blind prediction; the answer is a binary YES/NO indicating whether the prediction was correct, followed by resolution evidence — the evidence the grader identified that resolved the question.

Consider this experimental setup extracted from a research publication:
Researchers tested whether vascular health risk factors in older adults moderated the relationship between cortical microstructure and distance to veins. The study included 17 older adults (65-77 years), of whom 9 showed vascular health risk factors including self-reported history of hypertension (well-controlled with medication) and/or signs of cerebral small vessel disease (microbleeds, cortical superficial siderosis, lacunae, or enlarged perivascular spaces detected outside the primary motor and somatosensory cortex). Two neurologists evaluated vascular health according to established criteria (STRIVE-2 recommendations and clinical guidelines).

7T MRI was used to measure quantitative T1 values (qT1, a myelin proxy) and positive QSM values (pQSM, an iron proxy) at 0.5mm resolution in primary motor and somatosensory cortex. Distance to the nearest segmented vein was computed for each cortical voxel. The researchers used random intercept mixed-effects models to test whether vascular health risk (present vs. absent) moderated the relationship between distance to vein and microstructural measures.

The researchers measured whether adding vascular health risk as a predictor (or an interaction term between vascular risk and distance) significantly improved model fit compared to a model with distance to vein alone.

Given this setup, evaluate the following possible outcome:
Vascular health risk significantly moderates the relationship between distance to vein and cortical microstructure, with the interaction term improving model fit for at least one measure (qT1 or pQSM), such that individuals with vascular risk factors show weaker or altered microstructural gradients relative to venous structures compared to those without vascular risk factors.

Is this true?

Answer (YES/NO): NO